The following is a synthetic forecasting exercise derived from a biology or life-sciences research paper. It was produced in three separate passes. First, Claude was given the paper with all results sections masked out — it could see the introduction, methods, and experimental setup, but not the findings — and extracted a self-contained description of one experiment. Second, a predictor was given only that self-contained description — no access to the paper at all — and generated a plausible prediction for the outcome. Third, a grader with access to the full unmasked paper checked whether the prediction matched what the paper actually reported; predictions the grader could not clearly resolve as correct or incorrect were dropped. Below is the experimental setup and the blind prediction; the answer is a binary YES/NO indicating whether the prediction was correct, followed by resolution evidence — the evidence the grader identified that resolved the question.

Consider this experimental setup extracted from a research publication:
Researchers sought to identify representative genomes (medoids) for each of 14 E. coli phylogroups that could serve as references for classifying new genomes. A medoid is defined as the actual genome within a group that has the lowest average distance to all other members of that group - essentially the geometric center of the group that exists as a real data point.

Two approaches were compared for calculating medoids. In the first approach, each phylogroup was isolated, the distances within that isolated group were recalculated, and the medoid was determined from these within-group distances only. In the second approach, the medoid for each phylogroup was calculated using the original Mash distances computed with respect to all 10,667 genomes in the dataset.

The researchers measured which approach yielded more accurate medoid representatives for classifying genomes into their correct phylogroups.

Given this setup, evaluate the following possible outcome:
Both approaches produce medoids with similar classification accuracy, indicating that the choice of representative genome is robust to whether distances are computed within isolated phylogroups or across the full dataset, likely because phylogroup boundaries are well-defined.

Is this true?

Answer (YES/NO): NO